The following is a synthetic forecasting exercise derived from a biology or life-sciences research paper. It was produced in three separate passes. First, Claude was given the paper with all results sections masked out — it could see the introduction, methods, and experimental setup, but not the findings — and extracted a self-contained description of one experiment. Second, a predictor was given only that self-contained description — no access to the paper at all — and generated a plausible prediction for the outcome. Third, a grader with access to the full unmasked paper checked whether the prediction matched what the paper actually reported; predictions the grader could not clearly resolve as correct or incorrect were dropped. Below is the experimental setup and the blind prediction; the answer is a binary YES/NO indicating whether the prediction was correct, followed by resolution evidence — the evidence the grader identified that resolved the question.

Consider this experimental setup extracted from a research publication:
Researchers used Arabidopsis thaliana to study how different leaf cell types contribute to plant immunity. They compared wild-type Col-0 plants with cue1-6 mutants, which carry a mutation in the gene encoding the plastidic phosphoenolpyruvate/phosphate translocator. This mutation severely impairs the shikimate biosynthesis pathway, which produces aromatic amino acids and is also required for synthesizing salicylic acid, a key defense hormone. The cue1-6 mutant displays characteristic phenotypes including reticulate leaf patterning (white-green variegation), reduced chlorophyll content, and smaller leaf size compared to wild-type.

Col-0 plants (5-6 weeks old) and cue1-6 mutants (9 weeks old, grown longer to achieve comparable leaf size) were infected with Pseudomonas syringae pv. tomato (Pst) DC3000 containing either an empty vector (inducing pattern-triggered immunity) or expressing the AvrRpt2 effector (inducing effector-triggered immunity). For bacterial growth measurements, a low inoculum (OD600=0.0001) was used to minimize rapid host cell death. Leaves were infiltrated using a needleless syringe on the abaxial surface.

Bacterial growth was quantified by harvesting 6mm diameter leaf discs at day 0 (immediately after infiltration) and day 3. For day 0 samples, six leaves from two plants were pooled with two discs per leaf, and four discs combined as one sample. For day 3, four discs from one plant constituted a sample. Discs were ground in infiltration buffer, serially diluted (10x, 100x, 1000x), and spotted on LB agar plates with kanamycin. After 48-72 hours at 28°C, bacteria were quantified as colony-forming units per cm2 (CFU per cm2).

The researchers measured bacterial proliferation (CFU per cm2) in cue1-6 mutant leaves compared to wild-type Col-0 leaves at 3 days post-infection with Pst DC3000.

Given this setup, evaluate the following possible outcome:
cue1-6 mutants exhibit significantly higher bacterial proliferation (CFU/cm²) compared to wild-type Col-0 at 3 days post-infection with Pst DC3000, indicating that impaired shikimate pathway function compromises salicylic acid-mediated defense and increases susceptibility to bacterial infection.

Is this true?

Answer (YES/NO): NO